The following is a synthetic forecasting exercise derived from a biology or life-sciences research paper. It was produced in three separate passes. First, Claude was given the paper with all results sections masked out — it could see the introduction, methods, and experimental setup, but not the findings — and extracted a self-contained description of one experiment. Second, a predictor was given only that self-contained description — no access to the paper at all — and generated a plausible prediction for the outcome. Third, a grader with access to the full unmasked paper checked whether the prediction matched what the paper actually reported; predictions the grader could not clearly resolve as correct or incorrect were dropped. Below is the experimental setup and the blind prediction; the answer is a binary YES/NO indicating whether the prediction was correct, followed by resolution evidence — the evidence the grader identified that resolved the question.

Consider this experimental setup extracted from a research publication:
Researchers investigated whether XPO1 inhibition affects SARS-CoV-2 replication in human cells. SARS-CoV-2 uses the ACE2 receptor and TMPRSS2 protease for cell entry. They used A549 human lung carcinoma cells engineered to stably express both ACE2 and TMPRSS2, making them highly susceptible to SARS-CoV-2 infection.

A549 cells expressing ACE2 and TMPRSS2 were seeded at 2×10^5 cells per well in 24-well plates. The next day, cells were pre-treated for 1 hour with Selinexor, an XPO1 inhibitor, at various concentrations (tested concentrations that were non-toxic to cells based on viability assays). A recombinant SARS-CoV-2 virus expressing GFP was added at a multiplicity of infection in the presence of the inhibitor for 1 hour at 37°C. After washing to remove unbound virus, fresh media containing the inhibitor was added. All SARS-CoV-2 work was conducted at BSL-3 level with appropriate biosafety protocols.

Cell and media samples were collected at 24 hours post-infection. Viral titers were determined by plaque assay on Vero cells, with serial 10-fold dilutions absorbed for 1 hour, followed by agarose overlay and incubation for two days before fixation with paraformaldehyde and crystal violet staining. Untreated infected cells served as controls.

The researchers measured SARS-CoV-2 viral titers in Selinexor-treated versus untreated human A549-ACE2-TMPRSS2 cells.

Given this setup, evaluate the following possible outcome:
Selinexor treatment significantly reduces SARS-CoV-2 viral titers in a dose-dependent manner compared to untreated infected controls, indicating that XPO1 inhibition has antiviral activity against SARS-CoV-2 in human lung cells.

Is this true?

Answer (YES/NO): NO